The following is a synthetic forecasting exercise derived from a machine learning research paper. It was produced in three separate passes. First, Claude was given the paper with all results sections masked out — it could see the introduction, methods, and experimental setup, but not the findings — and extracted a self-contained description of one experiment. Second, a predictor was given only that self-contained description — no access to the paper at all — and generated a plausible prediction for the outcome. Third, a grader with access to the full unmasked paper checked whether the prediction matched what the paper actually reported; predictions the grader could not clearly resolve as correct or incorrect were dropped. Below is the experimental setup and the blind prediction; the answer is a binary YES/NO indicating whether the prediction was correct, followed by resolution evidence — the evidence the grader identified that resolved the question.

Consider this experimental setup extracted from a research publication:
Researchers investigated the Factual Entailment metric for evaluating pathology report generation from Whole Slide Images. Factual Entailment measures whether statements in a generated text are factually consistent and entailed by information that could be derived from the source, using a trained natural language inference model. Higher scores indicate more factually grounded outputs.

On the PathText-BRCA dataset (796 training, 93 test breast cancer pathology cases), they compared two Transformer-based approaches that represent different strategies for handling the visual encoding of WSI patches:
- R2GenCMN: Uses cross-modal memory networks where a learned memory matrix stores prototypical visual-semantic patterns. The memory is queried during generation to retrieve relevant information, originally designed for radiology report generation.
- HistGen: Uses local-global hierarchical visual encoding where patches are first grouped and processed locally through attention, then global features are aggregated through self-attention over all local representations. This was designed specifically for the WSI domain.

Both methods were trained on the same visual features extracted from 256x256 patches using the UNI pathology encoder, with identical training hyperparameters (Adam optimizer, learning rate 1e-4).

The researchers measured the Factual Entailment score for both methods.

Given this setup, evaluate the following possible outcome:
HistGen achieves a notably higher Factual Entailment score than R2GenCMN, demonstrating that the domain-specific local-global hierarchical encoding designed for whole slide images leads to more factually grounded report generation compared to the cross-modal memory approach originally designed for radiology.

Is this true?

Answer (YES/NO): YES